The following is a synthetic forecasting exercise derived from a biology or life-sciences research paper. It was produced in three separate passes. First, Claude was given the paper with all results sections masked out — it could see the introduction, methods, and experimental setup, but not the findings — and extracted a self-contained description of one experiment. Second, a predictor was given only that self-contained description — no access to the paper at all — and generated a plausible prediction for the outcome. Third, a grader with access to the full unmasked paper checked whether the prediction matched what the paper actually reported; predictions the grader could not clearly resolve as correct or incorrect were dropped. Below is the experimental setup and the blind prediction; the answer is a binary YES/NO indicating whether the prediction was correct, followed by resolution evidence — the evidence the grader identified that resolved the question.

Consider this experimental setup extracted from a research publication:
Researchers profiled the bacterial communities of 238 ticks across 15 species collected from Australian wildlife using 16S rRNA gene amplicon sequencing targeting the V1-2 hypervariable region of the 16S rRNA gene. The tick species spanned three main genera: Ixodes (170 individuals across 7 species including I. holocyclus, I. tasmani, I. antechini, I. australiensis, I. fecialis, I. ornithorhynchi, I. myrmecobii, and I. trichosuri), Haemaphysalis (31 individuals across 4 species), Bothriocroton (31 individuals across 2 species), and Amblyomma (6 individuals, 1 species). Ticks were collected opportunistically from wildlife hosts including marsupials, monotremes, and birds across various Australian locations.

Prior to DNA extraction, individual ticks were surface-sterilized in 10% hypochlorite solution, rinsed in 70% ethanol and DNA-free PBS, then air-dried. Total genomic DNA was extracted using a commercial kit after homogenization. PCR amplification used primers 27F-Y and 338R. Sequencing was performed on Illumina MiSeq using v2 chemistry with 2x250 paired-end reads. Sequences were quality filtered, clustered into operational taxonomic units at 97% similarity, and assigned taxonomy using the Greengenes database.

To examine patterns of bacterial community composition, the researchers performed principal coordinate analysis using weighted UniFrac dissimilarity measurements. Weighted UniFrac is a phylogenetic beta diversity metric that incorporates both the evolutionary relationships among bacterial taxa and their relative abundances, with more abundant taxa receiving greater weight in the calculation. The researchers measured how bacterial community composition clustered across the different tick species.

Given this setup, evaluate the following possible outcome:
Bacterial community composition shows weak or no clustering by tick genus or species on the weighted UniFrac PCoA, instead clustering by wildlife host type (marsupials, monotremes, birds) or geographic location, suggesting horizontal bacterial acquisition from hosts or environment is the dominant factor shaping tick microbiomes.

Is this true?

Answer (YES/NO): NO